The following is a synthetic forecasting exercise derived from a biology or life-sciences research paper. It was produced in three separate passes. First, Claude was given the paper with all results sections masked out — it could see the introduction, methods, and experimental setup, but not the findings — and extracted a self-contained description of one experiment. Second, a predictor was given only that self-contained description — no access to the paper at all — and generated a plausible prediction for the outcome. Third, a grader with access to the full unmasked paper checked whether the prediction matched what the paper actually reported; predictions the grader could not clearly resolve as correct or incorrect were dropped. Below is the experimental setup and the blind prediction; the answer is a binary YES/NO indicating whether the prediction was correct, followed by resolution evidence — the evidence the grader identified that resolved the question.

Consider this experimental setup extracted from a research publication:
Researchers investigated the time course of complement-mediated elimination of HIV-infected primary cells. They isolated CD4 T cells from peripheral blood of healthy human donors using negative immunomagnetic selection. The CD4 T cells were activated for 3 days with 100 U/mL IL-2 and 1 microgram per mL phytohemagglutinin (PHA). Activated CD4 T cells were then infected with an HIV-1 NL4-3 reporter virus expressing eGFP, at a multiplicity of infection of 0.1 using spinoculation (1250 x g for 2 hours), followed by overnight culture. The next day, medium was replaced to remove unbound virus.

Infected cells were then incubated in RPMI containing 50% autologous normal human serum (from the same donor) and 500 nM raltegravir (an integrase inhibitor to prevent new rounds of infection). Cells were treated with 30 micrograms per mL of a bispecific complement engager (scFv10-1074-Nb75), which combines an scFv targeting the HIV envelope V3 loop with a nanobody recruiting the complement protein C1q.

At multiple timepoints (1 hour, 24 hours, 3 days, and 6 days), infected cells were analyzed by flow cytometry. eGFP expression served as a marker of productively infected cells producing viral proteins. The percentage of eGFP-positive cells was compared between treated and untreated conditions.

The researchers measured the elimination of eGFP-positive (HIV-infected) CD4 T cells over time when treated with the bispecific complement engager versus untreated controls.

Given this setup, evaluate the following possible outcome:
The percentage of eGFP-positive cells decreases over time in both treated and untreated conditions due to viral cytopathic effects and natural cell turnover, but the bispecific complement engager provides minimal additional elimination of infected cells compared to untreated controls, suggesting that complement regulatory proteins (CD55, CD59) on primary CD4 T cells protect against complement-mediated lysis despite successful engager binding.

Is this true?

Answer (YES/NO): NO